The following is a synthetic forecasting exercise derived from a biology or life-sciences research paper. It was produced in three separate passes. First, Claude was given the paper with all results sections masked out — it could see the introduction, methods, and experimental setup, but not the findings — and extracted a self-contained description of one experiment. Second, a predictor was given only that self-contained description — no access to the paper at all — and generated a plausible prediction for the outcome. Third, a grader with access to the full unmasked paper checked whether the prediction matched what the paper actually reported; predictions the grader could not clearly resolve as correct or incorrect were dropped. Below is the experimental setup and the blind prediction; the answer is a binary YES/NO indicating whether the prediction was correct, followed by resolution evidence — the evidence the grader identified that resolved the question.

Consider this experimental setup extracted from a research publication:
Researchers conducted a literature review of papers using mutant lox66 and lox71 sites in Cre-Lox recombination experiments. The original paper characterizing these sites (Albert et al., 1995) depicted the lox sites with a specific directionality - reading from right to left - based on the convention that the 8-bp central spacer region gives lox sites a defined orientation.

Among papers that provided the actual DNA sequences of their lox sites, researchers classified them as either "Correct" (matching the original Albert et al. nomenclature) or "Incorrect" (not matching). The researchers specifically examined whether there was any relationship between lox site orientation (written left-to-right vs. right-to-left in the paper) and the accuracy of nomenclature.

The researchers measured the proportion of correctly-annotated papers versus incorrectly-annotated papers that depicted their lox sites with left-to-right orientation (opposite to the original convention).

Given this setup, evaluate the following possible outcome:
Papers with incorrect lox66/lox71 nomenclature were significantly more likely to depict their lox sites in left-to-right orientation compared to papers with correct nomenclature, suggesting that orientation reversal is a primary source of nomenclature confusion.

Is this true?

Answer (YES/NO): YES